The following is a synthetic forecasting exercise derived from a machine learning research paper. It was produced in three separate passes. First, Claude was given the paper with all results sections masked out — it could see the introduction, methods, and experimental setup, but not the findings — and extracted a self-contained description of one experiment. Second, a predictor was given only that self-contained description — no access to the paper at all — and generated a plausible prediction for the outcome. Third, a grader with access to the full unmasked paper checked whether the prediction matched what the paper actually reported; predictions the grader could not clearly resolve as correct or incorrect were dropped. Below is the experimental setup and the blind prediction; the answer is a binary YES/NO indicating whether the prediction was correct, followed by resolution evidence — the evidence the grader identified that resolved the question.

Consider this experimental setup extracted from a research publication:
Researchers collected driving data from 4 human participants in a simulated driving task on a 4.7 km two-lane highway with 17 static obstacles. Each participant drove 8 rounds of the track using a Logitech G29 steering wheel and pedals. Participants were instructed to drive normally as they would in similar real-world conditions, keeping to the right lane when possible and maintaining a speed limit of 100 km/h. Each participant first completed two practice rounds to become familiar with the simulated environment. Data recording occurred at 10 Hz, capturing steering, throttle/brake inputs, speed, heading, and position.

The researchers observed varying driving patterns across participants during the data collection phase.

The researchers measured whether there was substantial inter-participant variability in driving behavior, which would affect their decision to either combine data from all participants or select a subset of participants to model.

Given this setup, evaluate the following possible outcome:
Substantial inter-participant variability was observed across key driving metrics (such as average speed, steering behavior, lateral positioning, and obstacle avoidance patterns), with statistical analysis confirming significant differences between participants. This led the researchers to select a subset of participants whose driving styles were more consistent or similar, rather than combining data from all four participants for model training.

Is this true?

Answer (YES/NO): NO